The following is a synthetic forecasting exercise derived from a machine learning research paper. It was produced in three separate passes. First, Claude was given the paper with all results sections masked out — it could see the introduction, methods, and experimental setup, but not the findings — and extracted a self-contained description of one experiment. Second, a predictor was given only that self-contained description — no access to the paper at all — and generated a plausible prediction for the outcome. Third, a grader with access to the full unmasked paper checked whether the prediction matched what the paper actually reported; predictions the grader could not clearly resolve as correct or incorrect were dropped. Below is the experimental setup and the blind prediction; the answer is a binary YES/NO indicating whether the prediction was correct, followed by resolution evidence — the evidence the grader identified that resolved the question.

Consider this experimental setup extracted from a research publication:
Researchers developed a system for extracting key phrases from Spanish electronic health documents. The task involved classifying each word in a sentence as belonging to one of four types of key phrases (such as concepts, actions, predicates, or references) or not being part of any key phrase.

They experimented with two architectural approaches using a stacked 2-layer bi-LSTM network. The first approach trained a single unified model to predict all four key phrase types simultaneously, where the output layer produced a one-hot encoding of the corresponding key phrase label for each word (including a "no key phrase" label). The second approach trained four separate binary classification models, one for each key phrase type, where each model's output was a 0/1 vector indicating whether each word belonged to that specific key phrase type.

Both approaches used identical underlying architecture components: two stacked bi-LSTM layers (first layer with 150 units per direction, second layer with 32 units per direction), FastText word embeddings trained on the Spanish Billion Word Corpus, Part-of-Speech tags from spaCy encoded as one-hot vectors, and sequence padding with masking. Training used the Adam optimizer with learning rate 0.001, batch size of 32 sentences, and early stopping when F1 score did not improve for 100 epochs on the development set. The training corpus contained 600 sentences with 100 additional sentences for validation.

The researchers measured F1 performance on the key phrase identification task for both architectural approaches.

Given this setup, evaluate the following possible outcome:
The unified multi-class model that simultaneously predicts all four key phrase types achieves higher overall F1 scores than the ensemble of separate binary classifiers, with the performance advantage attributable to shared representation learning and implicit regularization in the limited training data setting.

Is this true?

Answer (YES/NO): NO